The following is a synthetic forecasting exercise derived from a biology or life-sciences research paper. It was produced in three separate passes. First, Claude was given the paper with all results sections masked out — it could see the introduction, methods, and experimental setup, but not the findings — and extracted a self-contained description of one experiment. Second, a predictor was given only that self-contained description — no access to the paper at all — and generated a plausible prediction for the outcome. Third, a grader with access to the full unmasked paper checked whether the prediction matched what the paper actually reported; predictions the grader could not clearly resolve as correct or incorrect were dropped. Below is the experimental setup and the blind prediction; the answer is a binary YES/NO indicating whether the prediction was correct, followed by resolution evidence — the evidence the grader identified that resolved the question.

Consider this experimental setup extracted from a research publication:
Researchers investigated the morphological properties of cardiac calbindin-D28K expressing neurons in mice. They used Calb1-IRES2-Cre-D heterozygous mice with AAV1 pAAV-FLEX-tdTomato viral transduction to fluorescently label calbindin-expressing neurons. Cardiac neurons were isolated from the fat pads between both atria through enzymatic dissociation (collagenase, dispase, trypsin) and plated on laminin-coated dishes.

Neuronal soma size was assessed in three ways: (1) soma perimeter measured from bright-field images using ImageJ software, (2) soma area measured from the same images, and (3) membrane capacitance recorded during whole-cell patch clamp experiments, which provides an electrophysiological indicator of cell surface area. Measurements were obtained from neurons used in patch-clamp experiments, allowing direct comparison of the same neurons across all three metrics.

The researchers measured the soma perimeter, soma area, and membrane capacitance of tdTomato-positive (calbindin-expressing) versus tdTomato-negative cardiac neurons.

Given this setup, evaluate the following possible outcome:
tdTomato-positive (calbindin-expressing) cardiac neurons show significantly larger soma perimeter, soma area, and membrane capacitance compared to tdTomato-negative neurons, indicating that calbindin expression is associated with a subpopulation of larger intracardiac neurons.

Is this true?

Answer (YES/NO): YES